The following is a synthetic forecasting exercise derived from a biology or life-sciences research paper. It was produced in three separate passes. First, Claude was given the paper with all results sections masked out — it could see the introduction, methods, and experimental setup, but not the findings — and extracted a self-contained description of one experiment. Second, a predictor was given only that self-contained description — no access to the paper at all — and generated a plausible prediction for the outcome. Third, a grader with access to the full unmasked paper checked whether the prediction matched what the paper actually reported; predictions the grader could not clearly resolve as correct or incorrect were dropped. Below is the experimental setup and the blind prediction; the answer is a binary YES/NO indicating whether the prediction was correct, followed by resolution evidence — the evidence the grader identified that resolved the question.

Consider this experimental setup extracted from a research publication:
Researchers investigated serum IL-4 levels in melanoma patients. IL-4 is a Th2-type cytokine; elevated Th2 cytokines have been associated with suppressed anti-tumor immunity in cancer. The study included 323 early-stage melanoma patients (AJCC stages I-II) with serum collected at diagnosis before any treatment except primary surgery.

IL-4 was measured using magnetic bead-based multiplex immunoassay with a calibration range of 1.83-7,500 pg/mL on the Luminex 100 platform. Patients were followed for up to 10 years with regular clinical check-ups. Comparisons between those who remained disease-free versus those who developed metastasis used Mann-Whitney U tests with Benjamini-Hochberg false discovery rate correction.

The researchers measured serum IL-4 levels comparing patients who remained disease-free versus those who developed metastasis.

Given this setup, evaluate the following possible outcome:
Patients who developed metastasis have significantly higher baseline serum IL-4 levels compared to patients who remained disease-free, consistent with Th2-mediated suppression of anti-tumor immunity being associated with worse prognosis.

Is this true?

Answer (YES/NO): YES